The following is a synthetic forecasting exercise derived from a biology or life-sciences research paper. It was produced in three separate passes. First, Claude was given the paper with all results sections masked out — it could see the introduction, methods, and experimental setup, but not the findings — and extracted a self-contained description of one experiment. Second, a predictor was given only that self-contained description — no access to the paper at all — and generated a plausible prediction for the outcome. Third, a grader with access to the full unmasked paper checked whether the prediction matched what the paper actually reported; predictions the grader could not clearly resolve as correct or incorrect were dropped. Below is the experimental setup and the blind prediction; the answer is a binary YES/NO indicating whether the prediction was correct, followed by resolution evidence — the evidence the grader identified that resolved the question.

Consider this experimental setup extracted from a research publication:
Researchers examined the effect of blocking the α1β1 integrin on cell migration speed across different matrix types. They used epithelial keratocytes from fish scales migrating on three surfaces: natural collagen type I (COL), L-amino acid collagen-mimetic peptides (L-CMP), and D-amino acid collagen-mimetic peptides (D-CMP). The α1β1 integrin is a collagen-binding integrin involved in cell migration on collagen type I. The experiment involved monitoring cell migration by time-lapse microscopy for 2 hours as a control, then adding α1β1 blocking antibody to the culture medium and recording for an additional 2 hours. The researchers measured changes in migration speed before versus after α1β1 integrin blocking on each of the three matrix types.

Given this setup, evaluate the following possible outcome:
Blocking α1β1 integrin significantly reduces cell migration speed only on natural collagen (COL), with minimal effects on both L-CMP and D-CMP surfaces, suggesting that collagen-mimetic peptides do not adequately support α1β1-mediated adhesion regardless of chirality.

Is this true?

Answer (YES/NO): NO